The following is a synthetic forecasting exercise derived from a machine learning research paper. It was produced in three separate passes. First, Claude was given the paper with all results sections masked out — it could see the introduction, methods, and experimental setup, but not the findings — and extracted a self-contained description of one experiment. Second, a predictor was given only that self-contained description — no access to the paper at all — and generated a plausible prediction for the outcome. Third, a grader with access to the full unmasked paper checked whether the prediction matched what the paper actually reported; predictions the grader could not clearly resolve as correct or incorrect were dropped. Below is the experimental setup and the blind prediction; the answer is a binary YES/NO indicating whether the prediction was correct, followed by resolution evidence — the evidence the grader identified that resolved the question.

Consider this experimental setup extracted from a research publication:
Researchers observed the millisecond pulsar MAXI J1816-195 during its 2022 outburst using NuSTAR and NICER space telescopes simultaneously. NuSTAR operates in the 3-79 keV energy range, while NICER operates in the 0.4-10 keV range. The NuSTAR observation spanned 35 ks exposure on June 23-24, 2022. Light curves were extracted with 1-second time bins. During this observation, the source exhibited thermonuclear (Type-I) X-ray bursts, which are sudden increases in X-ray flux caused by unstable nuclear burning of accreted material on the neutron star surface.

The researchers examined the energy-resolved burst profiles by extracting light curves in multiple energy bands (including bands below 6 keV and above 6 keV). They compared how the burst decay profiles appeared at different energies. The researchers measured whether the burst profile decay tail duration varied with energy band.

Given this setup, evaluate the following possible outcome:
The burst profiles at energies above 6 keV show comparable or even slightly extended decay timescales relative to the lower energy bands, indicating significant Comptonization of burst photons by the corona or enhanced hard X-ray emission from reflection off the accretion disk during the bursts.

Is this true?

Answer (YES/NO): NO